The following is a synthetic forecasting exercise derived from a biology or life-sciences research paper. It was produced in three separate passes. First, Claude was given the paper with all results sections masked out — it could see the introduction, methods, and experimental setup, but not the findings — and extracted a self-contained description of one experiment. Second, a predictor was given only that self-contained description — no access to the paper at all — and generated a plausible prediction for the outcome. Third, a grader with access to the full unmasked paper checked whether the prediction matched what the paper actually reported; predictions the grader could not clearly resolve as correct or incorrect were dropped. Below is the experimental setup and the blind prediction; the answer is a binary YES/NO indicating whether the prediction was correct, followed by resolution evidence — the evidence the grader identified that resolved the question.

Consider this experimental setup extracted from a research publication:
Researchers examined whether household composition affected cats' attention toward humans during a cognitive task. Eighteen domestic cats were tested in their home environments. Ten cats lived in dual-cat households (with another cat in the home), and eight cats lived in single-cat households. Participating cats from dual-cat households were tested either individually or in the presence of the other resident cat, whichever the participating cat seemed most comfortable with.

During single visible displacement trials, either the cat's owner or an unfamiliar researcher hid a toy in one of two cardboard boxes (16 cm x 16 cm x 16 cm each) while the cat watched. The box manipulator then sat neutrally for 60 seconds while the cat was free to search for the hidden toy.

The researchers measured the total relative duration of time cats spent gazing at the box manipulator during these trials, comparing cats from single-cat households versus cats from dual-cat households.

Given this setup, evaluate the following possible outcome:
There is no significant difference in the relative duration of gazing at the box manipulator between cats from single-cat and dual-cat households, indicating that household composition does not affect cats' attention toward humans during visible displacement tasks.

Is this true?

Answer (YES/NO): NO